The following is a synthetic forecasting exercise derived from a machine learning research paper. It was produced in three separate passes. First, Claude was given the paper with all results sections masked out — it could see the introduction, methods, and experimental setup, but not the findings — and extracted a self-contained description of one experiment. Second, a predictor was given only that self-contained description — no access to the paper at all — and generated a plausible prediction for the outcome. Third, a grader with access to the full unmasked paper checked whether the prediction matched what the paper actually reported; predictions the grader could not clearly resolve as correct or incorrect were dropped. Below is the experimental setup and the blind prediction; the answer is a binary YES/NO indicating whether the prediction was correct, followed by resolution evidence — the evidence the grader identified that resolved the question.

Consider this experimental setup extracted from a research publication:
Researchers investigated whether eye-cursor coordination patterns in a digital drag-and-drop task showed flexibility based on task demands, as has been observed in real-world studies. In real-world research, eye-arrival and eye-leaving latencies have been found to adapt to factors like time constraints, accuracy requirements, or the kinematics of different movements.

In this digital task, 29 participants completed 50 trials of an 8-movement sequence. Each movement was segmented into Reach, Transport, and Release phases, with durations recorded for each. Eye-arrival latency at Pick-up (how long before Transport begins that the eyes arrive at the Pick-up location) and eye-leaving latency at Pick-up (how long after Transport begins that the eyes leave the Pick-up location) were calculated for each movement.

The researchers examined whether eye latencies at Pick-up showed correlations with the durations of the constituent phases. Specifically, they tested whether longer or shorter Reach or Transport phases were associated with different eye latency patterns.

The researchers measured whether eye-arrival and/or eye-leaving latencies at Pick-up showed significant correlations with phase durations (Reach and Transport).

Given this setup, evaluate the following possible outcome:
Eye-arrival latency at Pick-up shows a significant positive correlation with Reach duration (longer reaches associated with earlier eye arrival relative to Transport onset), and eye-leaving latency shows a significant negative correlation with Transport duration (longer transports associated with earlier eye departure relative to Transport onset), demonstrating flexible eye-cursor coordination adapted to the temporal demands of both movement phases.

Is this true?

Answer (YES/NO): NO